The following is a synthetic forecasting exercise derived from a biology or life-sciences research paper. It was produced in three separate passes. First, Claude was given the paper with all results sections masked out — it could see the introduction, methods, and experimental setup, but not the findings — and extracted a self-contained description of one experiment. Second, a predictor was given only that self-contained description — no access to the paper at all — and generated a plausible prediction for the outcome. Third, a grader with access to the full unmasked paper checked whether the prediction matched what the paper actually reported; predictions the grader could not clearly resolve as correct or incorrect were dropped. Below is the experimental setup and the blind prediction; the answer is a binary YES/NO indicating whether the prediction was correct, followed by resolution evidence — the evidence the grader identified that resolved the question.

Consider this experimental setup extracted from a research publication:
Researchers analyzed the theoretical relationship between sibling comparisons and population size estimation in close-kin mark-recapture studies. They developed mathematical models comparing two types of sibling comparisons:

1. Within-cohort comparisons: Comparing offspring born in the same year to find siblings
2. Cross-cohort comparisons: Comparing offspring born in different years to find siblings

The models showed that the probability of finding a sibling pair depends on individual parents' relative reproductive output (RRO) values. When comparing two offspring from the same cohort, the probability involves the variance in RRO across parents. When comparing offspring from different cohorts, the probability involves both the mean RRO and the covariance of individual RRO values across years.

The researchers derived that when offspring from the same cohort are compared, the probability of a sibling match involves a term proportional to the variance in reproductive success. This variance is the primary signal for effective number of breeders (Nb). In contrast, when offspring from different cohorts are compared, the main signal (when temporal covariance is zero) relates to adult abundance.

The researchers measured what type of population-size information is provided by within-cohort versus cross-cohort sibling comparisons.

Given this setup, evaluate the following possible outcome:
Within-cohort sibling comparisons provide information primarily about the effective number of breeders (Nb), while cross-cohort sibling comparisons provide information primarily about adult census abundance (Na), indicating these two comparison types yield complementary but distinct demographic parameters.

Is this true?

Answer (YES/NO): YES